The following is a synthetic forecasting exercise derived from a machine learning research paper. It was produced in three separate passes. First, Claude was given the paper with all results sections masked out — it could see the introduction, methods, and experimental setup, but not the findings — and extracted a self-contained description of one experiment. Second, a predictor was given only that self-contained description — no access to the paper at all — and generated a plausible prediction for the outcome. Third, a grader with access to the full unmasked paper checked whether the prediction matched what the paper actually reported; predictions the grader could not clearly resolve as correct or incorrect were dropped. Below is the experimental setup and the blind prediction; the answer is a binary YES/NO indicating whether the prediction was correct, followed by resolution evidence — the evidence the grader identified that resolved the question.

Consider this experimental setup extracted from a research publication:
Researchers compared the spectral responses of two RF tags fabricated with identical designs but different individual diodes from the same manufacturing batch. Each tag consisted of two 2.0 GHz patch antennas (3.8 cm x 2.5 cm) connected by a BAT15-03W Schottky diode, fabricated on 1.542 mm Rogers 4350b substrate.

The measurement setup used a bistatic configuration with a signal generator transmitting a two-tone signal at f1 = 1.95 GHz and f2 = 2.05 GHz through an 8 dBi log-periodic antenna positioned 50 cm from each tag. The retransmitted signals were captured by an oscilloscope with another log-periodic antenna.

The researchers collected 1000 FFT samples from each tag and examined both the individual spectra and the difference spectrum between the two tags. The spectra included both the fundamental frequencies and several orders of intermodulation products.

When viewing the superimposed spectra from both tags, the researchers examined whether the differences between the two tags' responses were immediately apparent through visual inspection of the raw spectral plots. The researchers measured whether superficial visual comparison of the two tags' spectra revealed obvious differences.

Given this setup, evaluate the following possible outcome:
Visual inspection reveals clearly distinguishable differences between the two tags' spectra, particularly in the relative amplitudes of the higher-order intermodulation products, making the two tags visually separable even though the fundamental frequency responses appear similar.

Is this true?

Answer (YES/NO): NO